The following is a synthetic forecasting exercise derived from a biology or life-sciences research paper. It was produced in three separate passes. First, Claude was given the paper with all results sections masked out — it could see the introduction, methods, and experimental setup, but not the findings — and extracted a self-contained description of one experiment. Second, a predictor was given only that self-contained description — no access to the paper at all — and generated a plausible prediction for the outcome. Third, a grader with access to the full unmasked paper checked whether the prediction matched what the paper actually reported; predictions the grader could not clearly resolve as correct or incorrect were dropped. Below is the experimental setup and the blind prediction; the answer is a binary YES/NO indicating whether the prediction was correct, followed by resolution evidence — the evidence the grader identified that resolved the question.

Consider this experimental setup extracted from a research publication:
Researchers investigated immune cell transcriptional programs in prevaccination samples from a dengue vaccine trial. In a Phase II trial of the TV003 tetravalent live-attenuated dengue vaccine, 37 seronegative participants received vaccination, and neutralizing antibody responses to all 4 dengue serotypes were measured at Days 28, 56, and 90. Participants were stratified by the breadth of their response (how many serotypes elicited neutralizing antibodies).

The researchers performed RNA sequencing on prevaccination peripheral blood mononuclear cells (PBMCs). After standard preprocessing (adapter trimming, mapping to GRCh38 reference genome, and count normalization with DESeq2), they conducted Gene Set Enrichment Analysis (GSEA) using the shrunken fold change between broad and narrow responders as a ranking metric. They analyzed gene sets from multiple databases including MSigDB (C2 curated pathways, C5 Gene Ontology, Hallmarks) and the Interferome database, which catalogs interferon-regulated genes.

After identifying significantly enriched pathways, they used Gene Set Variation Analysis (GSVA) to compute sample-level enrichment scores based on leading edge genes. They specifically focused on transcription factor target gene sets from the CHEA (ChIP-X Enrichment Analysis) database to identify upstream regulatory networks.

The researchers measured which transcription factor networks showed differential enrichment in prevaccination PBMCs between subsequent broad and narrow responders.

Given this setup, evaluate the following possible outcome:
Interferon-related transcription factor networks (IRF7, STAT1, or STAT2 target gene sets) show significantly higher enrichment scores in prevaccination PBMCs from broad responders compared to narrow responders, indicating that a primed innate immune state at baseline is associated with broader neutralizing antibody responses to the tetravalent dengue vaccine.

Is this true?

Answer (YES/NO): NO